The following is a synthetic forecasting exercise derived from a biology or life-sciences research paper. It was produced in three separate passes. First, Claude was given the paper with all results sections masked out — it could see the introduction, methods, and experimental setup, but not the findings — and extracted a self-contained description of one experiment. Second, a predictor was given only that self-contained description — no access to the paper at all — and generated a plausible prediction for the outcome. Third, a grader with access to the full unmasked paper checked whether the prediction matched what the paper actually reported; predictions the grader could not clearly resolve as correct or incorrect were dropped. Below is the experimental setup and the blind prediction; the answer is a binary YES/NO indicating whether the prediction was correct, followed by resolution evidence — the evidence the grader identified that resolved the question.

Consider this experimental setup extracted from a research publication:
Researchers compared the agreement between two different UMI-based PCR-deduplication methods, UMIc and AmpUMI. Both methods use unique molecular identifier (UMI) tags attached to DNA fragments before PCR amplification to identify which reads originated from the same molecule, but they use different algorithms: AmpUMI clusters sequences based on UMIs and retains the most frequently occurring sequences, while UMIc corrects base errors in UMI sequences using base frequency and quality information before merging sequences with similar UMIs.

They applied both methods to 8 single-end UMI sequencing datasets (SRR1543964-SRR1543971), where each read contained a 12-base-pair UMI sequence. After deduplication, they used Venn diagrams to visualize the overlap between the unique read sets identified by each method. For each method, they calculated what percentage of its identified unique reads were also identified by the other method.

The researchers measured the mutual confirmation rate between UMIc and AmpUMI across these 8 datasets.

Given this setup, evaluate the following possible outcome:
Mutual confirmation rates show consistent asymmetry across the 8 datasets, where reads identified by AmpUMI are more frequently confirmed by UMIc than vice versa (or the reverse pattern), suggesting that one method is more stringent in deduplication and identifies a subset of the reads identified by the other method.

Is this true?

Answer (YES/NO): YES